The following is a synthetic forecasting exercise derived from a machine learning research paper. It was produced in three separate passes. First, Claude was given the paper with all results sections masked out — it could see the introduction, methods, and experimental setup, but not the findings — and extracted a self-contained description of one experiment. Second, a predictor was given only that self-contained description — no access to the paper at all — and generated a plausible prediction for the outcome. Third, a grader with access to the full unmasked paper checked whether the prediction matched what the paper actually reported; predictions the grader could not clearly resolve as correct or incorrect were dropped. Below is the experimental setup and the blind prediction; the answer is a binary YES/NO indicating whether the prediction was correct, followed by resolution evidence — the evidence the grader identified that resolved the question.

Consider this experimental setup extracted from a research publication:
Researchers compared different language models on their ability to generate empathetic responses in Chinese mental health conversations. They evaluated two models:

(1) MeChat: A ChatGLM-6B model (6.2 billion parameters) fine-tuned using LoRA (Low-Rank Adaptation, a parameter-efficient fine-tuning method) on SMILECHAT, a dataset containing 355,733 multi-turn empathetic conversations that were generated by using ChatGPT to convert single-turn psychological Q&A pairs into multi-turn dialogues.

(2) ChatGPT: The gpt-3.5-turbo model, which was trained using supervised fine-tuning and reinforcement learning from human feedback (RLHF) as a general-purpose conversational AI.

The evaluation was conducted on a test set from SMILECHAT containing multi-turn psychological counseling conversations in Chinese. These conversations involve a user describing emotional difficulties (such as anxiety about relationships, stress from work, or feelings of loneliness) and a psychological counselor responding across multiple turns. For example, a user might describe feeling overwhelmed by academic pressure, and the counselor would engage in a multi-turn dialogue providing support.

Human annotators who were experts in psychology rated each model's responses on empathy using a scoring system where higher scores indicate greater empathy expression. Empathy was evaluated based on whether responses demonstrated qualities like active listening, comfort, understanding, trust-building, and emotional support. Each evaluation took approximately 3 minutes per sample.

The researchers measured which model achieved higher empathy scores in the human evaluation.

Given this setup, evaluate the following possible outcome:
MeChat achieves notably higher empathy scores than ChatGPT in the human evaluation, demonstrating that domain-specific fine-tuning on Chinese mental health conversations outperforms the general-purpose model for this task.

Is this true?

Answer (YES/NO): YES